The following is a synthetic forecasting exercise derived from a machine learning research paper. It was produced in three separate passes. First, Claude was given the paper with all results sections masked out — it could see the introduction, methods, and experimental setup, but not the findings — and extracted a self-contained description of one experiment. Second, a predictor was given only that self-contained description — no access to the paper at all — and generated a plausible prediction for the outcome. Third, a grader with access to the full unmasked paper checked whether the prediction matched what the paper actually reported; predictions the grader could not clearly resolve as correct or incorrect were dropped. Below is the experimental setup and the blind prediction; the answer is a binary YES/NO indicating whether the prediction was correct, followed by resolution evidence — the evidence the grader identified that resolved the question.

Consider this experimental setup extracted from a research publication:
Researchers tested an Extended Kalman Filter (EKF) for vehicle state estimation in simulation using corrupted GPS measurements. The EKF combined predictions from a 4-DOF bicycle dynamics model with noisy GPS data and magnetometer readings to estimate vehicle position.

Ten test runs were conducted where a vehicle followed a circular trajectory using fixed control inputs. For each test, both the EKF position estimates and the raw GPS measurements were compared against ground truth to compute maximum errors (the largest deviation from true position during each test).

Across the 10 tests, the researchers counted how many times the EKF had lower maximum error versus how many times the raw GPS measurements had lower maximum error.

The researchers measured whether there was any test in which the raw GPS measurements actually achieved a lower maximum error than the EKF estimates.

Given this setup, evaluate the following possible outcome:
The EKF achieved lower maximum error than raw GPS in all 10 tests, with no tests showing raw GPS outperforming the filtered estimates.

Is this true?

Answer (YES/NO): NO